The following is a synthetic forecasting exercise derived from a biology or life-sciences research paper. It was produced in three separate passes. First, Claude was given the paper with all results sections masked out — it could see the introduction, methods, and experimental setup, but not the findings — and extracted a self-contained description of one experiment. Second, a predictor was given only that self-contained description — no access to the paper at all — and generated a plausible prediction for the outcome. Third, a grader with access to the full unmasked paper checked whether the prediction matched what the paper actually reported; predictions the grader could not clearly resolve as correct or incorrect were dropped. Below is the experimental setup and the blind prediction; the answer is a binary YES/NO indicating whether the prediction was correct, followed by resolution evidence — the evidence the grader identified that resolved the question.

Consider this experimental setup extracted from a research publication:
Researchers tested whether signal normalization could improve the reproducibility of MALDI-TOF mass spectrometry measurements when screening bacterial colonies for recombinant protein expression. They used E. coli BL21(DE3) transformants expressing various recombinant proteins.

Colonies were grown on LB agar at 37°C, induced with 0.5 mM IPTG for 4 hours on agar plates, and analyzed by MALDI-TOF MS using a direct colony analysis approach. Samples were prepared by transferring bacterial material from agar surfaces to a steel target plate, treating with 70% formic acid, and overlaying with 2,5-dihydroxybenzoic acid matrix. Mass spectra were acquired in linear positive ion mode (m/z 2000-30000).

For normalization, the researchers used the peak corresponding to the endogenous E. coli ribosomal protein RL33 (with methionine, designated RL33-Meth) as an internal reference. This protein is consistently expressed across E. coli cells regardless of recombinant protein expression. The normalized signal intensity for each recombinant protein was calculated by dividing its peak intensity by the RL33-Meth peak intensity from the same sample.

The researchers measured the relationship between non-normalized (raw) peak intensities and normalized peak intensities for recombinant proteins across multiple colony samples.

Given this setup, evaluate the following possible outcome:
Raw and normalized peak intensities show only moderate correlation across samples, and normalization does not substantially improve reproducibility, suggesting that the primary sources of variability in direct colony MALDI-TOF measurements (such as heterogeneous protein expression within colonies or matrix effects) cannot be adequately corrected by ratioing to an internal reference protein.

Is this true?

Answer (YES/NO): NO